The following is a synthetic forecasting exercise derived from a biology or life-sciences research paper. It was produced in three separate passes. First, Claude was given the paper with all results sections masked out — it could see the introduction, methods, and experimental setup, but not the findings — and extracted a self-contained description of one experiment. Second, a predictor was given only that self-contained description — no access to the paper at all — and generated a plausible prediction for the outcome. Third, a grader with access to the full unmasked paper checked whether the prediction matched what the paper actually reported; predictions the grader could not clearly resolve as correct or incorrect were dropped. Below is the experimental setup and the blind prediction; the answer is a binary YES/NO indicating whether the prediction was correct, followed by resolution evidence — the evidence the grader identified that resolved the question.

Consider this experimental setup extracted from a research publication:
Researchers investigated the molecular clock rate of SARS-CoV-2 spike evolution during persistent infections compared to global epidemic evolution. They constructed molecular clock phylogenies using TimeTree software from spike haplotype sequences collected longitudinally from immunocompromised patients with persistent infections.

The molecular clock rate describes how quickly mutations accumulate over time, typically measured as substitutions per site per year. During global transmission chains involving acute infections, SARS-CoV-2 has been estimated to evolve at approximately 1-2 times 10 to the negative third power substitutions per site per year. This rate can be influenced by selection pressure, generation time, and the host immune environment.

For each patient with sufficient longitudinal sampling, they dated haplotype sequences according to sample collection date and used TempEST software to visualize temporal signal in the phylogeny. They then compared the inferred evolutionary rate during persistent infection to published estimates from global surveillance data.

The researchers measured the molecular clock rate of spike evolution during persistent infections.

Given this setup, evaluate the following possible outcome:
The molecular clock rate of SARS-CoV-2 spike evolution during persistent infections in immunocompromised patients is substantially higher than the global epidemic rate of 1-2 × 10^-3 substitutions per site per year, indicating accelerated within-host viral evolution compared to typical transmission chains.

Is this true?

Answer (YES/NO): YES